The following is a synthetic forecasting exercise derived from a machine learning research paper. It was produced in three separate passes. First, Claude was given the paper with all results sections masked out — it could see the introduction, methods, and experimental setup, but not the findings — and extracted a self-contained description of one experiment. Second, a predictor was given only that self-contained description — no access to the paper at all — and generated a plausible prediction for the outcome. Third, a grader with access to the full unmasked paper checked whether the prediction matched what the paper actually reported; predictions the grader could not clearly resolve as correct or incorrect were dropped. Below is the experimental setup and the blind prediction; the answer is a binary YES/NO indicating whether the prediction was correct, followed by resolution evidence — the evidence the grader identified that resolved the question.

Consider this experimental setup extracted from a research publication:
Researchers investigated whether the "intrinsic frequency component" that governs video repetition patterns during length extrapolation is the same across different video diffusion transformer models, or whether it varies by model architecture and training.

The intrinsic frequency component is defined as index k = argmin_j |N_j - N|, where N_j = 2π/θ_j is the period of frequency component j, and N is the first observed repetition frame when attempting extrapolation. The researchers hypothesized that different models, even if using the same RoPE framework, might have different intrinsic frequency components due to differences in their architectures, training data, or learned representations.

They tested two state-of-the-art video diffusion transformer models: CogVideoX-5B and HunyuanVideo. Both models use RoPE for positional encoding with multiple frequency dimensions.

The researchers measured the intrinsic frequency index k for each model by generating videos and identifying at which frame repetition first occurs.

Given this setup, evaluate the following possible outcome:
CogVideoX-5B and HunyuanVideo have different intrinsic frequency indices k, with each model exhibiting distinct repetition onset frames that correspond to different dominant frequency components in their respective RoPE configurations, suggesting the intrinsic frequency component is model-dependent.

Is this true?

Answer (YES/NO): YES